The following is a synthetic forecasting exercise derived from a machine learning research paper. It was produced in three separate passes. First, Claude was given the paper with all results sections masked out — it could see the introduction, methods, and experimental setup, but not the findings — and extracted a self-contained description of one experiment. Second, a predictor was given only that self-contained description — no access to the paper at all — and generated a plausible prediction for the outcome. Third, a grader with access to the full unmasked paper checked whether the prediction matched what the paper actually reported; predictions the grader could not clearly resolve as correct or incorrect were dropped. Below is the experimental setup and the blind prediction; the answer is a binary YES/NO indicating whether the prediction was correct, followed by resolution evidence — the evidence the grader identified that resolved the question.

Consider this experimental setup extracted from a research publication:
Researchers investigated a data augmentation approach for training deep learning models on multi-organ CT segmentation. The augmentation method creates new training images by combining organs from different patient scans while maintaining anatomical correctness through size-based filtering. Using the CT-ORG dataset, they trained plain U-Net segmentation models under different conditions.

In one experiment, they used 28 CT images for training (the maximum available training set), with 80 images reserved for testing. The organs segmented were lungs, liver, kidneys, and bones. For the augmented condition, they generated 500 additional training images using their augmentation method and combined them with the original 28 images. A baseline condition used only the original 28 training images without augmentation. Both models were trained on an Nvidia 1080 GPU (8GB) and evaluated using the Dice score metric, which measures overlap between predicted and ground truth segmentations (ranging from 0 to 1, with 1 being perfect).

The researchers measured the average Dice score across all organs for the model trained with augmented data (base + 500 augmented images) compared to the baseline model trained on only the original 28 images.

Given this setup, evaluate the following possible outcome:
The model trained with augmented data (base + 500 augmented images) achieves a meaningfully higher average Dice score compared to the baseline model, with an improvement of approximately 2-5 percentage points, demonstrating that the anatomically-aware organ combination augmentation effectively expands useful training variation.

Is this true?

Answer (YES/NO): NO